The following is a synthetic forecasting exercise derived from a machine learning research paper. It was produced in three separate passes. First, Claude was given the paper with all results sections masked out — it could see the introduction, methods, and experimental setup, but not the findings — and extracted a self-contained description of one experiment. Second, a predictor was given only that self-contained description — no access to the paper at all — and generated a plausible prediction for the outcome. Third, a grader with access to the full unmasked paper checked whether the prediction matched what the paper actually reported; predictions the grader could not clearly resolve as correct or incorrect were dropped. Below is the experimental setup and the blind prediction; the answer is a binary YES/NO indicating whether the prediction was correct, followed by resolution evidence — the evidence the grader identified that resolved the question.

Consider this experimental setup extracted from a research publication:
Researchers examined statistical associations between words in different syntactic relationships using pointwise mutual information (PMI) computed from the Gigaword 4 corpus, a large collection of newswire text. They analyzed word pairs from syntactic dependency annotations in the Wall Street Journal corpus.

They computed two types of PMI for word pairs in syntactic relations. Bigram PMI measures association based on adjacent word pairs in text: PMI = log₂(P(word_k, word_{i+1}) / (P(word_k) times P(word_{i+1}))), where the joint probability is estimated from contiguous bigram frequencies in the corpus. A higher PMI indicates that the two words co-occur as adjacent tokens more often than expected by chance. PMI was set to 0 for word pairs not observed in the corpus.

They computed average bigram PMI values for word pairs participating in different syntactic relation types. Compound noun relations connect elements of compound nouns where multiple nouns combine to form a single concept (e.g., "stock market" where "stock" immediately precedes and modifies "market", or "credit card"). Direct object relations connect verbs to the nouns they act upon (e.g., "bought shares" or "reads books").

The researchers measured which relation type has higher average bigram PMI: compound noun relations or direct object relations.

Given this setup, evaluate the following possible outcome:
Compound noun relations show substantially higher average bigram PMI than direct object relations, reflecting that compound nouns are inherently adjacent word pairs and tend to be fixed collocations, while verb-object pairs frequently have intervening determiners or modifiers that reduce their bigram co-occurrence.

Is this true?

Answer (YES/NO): YES